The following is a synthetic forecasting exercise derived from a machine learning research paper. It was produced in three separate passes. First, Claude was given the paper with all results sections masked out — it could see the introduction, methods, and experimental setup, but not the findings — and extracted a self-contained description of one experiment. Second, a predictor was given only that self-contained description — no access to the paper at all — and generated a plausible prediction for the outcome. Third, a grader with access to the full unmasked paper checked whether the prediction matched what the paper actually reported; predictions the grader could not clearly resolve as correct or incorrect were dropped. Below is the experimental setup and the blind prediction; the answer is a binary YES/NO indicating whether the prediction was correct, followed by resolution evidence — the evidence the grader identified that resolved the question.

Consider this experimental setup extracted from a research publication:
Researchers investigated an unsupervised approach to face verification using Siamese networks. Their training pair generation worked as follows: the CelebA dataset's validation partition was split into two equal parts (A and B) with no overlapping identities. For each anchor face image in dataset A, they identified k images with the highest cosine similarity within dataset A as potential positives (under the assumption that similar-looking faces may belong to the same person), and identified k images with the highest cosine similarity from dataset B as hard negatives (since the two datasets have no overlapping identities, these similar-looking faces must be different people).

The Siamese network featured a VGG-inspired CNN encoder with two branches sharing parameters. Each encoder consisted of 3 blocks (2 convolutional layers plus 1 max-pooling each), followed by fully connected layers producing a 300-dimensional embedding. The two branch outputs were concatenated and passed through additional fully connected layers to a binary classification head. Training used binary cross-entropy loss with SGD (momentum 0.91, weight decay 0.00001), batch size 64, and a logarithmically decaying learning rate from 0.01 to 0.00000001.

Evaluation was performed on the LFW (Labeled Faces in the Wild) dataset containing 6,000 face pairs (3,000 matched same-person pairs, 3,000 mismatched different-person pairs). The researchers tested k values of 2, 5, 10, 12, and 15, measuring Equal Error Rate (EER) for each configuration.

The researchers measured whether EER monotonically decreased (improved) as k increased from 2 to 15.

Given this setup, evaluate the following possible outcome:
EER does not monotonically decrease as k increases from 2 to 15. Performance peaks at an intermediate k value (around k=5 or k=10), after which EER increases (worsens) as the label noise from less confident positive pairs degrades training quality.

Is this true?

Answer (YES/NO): YES